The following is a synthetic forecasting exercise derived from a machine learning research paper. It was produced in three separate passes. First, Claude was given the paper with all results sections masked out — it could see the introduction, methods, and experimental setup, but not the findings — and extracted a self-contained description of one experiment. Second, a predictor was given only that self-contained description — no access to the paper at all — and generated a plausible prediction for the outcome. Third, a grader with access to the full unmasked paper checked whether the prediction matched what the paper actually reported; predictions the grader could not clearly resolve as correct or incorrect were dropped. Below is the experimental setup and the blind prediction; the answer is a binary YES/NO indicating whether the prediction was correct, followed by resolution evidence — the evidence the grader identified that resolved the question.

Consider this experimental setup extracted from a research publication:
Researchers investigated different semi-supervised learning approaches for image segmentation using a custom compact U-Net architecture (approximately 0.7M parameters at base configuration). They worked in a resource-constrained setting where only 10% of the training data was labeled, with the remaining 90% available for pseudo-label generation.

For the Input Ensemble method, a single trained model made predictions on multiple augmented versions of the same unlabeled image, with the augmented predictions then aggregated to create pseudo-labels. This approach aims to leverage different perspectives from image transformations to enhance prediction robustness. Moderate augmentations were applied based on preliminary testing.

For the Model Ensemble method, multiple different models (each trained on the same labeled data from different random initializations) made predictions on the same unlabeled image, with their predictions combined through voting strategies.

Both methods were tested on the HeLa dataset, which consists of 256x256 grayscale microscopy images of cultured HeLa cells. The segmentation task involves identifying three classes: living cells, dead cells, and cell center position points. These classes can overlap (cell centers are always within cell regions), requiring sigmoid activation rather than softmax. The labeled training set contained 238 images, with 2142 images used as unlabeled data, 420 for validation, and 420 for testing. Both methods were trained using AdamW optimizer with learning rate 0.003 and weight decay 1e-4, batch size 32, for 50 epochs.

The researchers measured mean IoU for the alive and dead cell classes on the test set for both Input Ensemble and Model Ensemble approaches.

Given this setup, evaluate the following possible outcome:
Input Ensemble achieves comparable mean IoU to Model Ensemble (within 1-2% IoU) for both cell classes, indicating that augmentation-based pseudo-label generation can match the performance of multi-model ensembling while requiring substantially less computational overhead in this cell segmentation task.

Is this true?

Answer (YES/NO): NO